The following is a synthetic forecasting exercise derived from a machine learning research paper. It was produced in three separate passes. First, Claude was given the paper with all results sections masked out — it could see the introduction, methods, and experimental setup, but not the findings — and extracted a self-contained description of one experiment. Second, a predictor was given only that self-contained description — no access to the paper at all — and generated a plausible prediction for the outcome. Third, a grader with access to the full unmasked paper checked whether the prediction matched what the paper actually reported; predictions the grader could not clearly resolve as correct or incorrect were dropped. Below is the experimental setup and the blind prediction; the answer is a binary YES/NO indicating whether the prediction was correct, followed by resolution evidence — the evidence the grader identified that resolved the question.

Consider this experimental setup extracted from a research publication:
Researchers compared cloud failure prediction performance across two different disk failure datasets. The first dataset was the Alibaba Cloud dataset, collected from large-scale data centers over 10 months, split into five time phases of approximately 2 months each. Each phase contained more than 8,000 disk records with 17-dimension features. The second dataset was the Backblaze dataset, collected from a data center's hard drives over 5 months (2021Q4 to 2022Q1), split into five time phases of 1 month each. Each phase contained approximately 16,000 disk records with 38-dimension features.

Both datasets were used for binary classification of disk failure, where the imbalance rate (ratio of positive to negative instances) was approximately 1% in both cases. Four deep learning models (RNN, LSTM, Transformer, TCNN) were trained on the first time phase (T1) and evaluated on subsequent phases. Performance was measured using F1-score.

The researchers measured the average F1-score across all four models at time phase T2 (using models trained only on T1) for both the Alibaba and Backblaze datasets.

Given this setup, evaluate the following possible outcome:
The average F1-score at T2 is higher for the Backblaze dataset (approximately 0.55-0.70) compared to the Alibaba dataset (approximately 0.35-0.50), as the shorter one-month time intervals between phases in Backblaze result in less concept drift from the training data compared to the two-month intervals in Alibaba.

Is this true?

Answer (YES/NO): NO